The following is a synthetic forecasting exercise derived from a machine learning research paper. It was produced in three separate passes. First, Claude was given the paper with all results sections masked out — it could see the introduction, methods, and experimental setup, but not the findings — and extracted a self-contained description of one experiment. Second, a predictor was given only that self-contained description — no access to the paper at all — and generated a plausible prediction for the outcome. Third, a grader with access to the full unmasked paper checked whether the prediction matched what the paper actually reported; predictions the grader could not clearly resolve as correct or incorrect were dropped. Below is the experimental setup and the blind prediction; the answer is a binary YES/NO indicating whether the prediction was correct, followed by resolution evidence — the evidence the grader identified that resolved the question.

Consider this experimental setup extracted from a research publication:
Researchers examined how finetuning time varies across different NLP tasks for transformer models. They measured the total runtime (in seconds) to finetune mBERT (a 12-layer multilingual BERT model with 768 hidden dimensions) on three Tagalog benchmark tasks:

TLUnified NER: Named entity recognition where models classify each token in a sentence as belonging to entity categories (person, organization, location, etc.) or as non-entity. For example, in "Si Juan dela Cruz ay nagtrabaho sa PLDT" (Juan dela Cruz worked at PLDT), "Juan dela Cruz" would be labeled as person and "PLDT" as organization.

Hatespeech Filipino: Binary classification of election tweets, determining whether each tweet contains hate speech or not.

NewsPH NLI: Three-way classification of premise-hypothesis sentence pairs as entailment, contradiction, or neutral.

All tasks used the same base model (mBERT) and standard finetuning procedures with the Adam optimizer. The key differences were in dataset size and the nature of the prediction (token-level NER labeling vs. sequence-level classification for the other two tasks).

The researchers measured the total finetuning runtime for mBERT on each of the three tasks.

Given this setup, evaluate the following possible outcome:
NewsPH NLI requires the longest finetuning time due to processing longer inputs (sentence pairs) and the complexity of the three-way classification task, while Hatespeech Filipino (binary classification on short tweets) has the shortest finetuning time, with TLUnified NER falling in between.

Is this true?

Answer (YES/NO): NO